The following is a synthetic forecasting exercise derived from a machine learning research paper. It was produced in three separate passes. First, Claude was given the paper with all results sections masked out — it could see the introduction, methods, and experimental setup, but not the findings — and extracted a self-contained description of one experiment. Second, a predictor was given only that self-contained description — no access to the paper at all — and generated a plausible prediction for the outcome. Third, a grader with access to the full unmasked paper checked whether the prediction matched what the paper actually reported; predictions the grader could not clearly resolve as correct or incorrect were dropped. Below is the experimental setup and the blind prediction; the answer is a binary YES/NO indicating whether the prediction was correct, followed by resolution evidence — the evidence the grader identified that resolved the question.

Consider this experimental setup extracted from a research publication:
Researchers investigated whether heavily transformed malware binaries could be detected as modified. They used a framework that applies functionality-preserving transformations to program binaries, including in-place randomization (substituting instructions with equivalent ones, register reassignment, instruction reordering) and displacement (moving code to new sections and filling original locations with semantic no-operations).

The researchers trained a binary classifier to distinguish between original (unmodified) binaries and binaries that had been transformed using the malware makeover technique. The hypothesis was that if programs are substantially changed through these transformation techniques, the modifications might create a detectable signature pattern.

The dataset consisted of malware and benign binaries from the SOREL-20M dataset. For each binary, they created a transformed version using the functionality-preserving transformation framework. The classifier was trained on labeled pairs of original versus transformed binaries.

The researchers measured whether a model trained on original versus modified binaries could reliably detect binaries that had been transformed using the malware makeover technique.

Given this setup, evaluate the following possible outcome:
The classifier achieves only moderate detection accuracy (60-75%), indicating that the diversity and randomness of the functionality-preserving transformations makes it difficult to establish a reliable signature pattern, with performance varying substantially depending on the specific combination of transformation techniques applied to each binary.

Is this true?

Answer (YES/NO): NO